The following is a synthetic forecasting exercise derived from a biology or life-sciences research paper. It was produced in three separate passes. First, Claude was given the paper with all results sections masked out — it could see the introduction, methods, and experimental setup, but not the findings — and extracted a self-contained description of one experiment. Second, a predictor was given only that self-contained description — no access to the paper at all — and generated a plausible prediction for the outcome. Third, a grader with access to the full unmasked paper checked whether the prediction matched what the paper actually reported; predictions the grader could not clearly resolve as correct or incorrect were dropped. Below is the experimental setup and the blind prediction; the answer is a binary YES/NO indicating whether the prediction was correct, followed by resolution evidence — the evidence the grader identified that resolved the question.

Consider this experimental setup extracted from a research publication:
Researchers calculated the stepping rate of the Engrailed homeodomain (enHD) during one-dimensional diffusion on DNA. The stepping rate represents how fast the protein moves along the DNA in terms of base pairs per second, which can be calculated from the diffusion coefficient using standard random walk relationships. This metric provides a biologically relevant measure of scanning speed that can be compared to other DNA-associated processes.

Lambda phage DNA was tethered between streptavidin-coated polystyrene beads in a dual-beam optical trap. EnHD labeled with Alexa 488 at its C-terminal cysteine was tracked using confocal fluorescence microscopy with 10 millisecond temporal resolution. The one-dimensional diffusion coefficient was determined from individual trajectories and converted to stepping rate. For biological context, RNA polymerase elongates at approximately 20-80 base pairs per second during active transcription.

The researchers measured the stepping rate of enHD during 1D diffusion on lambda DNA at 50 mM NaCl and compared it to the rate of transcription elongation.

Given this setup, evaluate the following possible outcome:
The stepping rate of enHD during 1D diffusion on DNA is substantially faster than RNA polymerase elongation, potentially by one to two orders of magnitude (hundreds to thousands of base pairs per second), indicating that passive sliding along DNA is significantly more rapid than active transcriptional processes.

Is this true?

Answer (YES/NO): YES